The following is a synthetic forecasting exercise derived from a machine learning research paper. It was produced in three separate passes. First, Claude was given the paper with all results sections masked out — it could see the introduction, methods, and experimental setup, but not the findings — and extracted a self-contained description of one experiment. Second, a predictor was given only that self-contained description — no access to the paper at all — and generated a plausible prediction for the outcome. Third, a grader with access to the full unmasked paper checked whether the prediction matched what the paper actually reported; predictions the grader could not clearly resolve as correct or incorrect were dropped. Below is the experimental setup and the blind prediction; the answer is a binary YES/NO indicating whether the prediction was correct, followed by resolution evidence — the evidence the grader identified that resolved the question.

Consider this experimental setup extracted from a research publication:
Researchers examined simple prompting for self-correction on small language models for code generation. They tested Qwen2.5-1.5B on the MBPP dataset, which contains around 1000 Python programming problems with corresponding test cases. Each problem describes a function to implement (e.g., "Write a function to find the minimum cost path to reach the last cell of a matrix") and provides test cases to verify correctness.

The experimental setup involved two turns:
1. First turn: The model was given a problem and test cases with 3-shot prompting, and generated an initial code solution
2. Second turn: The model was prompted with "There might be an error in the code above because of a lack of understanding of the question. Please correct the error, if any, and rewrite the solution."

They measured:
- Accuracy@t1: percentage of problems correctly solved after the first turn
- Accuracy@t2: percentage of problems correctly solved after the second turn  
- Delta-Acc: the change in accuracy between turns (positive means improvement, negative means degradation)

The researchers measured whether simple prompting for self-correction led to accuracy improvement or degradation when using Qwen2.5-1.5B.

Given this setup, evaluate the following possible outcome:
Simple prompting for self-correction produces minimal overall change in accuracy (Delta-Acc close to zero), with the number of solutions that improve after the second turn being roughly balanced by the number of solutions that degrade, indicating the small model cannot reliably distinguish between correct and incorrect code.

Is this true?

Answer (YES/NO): NO